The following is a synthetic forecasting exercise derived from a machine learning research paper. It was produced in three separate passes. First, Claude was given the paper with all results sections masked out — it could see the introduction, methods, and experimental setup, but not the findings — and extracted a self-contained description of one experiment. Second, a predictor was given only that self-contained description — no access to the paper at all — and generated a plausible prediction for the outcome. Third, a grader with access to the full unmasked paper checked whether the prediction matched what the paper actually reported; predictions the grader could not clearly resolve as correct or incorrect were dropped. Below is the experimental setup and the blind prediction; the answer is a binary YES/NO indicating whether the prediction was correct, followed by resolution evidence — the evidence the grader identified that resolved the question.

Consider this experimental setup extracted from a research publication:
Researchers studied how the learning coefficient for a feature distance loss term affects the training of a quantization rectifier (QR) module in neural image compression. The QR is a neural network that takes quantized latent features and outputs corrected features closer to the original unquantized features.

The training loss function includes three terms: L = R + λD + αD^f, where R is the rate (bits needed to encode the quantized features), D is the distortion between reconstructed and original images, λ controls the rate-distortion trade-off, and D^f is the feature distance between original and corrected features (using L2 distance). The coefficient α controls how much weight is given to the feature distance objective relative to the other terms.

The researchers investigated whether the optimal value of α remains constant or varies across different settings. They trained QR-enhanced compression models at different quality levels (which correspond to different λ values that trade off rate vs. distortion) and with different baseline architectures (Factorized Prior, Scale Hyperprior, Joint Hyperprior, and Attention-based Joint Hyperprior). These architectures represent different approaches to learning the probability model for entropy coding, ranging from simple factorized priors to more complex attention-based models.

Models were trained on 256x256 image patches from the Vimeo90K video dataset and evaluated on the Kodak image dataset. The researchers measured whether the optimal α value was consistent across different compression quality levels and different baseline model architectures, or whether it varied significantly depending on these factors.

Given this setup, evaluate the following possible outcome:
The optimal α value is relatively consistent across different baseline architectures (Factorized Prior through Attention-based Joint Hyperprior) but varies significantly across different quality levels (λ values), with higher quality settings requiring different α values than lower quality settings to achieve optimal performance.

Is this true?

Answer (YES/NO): NO